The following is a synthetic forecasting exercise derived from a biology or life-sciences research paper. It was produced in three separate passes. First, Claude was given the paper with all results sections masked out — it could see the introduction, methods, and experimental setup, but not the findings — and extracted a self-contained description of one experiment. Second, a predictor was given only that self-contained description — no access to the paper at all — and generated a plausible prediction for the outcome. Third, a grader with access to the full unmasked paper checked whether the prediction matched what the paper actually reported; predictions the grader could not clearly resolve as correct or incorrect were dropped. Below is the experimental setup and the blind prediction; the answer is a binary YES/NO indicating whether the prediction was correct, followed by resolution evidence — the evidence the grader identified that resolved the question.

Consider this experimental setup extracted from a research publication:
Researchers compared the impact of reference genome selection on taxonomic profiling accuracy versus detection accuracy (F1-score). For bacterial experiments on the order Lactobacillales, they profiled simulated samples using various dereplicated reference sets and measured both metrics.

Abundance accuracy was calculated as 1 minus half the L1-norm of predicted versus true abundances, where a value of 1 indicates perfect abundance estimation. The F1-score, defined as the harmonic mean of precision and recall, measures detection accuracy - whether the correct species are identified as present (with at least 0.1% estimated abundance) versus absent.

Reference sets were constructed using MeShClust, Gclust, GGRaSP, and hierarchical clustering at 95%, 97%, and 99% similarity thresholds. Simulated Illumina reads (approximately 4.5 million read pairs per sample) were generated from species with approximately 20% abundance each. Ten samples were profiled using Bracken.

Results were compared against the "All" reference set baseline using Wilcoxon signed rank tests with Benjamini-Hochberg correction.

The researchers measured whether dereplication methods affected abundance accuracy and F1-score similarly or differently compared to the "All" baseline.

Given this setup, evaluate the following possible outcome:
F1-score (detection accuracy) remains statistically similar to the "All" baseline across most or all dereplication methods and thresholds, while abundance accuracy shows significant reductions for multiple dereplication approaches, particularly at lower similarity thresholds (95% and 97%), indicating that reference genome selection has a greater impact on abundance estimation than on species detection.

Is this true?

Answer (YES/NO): NO